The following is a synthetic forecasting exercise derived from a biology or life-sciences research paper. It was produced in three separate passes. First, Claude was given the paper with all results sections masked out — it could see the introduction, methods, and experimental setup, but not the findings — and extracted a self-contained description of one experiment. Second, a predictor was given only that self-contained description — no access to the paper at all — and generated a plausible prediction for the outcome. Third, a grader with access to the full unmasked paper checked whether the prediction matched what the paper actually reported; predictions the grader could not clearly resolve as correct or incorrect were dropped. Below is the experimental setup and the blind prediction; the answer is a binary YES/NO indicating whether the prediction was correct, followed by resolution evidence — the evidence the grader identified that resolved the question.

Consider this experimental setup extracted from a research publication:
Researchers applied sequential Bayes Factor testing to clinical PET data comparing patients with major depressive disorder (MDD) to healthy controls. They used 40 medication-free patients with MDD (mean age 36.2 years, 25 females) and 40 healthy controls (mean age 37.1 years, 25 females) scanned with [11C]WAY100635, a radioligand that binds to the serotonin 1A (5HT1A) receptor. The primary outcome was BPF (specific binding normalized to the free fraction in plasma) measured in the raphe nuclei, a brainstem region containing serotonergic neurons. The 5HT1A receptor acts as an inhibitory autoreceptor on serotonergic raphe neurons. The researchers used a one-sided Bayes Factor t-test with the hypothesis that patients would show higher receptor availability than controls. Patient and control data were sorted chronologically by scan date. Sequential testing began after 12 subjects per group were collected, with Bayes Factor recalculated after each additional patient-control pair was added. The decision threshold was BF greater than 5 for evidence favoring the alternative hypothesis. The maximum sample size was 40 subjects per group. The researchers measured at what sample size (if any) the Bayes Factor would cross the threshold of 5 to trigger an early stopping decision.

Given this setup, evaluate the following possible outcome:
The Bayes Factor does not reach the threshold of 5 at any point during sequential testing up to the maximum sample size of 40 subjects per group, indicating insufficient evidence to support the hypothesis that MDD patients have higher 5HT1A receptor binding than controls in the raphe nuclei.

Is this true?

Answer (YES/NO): NO